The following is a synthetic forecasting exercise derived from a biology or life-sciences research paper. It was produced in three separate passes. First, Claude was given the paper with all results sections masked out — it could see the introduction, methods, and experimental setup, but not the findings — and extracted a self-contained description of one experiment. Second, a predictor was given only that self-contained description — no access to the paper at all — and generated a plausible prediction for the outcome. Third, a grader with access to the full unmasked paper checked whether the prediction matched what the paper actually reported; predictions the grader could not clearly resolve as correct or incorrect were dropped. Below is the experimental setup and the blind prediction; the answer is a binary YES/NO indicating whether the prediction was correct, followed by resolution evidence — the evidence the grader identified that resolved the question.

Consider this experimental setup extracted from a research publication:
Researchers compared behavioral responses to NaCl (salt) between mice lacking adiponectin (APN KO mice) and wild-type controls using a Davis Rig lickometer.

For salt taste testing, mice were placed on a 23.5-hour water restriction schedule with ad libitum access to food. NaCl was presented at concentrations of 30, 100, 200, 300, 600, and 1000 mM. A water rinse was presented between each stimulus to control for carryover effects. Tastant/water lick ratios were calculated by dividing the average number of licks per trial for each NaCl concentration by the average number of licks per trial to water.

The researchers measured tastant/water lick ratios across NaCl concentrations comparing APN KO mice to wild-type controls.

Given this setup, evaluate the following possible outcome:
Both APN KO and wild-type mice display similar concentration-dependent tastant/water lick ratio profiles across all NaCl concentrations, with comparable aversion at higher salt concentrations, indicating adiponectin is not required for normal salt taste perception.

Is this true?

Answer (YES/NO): YES